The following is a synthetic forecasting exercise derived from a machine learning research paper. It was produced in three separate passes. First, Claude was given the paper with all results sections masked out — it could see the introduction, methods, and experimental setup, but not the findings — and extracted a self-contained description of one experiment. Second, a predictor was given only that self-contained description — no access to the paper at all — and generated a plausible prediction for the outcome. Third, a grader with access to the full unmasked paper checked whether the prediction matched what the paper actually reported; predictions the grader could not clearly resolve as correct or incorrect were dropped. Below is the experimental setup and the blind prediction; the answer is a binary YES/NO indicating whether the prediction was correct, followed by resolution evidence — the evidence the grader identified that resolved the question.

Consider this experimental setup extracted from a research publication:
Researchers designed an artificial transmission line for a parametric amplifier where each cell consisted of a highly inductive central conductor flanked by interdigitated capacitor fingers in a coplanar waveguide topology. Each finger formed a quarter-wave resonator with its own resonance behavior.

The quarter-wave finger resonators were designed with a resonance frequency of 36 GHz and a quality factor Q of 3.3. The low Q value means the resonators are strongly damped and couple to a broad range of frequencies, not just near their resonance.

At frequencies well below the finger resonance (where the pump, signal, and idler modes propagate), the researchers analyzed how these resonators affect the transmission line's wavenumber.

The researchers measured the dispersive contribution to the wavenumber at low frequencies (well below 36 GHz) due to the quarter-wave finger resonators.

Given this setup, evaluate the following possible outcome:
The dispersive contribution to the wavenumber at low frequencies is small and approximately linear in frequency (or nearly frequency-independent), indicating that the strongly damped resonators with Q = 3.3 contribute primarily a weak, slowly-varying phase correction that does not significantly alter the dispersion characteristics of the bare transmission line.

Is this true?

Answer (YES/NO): NO